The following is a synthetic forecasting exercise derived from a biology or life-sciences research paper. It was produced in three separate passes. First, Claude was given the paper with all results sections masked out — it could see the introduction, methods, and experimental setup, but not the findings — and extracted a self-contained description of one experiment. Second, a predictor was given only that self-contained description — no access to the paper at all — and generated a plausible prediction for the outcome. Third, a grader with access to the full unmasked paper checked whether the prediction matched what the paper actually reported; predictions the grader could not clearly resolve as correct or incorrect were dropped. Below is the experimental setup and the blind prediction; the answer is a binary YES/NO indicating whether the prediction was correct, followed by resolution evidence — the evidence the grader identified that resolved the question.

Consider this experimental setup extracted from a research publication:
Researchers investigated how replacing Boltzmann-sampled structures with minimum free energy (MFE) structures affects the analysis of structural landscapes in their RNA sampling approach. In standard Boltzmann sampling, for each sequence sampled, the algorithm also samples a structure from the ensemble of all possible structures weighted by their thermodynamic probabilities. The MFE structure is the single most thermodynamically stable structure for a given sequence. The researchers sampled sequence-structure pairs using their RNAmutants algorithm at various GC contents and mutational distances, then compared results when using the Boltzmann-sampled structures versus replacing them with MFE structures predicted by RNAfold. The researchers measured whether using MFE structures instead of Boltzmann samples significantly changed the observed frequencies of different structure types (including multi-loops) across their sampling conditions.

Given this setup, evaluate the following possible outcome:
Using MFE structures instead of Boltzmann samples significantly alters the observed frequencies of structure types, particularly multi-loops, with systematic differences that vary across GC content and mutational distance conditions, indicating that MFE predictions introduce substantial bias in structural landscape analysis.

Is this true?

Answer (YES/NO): NO